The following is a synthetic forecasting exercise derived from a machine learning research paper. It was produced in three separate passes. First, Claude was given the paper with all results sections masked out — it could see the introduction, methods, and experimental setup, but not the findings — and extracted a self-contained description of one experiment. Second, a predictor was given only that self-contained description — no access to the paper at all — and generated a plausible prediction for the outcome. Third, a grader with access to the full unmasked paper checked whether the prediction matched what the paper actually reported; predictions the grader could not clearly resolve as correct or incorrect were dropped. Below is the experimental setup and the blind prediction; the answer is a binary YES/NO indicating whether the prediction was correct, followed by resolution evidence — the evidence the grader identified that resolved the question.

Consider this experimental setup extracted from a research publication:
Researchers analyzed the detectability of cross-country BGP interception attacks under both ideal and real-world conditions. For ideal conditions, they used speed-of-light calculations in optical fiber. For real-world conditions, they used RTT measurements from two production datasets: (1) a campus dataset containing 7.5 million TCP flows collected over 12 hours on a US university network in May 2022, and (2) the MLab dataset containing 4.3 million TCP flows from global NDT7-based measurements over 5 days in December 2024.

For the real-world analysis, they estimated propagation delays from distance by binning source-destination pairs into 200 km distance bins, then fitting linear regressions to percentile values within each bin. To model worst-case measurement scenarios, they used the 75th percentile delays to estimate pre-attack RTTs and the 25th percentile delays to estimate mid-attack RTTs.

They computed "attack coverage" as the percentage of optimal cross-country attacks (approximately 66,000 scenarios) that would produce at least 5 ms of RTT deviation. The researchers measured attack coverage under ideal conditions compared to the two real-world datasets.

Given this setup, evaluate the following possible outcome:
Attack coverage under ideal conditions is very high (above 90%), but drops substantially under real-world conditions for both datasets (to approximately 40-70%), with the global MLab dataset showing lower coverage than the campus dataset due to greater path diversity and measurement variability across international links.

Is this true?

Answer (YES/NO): NO